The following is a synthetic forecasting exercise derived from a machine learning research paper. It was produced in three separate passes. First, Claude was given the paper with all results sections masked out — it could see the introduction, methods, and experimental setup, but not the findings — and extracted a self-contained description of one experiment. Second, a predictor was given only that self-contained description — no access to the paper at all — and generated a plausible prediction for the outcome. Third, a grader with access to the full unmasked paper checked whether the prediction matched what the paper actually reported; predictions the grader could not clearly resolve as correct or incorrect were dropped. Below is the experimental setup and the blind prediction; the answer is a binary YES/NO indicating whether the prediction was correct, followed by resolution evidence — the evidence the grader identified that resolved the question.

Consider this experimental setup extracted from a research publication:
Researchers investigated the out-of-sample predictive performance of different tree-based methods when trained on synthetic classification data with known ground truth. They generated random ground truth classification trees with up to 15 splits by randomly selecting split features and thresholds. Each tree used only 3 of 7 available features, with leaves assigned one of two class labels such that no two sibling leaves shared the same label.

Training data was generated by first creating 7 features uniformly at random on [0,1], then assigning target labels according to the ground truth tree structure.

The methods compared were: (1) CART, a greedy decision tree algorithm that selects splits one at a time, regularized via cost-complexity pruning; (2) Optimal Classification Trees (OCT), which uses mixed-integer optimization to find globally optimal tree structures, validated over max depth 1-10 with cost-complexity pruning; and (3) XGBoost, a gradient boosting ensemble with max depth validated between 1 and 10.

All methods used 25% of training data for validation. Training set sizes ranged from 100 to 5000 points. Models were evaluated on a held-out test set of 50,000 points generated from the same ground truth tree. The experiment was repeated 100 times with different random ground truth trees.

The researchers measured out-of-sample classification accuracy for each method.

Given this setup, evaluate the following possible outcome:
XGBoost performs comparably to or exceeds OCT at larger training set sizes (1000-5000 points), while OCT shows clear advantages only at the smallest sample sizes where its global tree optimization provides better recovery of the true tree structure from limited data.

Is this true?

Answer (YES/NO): NO